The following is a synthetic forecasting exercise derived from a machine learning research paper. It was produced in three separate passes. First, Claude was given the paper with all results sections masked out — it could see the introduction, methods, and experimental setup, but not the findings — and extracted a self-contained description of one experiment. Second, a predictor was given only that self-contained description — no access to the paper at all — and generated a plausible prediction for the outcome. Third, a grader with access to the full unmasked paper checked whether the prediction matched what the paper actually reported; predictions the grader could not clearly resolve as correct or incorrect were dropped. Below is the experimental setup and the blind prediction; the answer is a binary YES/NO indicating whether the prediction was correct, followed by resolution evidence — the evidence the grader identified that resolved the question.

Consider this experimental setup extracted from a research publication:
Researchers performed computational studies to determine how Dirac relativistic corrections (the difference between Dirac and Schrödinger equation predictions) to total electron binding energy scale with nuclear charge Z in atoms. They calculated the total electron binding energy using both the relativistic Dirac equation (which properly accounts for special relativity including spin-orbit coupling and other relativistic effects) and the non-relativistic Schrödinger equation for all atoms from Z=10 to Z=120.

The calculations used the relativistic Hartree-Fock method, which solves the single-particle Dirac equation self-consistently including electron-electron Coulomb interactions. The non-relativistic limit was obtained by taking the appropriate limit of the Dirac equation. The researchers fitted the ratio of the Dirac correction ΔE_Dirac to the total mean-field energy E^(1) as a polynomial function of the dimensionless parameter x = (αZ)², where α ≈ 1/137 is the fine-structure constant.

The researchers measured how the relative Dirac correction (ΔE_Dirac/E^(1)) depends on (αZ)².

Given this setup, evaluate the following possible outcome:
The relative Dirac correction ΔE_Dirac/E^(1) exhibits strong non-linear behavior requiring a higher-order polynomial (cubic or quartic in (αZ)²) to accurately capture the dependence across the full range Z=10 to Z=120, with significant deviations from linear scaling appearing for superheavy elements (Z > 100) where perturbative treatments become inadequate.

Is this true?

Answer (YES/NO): NO